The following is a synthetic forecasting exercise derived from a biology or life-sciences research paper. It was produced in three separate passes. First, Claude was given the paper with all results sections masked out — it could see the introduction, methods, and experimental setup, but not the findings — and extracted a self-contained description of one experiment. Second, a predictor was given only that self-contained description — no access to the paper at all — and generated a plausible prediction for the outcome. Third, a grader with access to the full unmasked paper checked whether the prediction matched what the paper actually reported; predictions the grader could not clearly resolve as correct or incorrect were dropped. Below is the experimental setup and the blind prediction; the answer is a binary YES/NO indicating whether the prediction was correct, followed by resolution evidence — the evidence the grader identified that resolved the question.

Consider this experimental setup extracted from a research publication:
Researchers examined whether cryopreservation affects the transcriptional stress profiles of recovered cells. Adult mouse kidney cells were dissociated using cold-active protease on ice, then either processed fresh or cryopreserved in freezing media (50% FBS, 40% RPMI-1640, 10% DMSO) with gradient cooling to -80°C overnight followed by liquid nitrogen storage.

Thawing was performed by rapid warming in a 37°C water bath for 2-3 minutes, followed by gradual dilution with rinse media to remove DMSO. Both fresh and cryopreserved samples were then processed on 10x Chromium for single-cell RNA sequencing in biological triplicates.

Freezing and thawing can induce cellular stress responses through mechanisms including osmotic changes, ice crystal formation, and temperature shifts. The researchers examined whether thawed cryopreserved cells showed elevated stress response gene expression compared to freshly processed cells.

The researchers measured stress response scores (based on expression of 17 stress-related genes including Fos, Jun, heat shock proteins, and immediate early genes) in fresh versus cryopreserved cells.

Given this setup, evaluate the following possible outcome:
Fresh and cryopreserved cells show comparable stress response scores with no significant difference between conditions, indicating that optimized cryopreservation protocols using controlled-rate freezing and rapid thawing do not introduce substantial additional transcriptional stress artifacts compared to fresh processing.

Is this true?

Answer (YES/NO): NO